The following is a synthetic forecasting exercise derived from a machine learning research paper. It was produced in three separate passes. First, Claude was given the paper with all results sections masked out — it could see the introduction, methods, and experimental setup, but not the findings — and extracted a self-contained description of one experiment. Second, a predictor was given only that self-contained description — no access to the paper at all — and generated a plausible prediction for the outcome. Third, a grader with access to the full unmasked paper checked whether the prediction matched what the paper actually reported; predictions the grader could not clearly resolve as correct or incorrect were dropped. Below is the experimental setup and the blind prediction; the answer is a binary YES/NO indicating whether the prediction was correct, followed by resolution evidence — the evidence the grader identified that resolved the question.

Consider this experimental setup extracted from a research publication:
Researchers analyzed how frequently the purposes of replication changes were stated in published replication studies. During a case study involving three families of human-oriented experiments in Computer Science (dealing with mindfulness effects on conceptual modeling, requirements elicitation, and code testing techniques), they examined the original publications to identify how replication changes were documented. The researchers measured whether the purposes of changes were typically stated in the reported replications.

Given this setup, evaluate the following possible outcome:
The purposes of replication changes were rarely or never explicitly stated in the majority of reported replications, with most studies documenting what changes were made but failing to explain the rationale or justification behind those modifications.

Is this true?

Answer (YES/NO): YES